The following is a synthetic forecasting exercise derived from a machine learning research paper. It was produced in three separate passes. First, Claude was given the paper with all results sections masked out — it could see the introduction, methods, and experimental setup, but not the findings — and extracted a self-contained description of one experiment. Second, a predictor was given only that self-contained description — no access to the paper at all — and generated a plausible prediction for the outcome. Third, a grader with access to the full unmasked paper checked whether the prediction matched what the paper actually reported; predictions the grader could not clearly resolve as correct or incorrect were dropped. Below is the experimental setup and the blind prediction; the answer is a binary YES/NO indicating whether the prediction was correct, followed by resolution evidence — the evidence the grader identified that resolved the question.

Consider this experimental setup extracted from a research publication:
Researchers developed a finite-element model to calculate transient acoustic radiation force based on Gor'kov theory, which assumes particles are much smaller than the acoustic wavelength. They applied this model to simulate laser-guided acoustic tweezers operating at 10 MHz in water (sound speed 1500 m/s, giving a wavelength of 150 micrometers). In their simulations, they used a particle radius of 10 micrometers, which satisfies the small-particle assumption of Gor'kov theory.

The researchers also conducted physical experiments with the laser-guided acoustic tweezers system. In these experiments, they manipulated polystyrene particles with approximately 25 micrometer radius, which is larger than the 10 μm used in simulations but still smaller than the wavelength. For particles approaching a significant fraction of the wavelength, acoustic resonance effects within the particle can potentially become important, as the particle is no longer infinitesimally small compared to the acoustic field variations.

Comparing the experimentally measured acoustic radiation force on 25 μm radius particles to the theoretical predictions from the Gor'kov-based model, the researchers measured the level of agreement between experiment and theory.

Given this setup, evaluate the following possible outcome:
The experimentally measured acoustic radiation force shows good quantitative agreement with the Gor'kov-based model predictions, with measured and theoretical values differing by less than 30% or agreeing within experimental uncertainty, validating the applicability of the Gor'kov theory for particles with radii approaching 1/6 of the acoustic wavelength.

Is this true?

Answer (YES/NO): NO